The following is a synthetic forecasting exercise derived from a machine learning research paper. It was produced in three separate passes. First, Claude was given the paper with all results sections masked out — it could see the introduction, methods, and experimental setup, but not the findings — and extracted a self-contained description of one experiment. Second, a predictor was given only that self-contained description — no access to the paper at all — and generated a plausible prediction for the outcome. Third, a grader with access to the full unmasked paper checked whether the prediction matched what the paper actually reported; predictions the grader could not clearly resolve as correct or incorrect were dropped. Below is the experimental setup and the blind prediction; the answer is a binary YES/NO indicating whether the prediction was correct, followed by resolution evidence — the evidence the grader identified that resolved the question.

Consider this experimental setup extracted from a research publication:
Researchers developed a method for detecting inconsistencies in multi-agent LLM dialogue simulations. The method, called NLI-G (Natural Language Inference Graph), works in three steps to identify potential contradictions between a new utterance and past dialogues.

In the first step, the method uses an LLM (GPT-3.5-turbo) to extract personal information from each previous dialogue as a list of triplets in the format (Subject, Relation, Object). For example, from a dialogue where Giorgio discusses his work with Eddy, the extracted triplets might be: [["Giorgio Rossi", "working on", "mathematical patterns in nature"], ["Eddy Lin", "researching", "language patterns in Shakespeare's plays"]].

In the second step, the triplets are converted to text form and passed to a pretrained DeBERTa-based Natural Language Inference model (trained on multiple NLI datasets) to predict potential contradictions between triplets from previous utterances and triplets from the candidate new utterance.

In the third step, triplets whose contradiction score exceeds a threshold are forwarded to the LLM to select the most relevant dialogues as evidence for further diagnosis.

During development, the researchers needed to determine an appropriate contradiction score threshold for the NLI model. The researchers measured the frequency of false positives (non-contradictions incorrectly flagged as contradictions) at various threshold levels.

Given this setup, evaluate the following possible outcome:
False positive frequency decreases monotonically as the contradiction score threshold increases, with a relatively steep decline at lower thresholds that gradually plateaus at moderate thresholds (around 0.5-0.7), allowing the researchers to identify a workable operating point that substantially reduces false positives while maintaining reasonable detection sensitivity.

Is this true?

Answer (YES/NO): NO